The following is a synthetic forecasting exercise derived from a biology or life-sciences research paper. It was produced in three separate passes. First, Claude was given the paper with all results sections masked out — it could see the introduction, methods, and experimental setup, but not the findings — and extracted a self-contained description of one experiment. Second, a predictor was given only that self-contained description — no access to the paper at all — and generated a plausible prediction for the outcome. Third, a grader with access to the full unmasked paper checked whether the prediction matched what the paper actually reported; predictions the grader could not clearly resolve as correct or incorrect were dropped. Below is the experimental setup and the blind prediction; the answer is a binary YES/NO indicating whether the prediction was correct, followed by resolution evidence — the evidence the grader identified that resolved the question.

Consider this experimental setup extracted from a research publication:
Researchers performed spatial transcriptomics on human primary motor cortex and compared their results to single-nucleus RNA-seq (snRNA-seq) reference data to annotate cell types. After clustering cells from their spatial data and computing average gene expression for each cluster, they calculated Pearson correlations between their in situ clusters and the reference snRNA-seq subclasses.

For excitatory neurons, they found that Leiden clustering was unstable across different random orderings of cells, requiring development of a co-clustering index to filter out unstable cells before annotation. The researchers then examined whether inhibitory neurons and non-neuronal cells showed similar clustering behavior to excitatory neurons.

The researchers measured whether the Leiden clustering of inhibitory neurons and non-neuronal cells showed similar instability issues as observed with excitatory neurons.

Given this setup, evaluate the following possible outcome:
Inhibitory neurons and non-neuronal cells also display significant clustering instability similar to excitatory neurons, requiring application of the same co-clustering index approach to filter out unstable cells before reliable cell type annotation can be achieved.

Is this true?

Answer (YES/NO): NO